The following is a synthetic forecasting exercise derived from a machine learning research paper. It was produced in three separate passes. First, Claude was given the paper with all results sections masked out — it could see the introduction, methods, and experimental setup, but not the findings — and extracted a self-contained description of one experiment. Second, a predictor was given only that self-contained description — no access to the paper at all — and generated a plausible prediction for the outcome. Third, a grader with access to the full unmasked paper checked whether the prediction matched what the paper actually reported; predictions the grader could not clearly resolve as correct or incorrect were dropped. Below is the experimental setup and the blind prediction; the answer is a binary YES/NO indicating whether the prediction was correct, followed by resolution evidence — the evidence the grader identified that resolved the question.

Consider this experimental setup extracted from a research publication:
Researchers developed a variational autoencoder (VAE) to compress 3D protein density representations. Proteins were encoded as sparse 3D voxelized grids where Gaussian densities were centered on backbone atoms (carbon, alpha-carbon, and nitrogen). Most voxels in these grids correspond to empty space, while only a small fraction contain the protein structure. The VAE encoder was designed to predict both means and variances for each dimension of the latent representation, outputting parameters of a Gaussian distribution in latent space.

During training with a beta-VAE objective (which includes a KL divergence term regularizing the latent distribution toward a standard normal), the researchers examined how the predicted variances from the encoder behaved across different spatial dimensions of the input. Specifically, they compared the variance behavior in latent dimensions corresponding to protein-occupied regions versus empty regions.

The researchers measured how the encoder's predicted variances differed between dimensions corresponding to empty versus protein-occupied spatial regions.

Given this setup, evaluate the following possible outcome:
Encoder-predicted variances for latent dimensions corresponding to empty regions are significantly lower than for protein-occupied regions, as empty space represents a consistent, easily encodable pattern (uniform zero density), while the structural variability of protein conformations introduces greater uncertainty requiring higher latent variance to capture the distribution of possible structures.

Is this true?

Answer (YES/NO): NO